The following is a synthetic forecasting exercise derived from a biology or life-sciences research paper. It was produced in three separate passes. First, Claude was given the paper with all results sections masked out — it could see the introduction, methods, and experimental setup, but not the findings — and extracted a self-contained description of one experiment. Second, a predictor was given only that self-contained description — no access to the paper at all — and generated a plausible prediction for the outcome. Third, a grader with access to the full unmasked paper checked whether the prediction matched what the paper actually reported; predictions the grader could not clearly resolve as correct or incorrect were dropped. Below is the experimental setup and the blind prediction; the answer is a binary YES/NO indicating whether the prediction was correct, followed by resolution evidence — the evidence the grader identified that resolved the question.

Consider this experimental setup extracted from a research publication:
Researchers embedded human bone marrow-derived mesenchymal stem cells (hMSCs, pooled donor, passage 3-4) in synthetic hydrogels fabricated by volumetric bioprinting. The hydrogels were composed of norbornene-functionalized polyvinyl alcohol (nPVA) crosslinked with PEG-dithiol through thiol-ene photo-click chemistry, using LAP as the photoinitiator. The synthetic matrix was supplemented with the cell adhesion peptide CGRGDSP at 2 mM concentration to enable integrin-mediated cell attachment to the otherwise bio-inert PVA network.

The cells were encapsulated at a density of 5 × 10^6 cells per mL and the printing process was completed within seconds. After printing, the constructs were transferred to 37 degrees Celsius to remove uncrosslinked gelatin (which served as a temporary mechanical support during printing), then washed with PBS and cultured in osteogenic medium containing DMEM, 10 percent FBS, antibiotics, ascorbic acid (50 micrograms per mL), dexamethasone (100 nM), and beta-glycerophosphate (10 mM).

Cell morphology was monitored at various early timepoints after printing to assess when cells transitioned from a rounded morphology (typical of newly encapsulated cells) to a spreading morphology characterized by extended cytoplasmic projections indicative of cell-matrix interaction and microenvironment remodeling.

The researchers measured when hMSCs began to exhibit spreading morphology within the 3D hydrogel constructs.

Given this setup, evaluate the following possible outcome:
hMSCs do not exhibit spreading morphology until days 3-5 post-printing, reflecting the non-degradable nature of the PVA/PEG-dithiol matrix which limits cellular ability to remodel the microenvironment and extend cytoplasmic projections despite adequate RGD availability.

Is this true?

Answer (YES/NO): NO